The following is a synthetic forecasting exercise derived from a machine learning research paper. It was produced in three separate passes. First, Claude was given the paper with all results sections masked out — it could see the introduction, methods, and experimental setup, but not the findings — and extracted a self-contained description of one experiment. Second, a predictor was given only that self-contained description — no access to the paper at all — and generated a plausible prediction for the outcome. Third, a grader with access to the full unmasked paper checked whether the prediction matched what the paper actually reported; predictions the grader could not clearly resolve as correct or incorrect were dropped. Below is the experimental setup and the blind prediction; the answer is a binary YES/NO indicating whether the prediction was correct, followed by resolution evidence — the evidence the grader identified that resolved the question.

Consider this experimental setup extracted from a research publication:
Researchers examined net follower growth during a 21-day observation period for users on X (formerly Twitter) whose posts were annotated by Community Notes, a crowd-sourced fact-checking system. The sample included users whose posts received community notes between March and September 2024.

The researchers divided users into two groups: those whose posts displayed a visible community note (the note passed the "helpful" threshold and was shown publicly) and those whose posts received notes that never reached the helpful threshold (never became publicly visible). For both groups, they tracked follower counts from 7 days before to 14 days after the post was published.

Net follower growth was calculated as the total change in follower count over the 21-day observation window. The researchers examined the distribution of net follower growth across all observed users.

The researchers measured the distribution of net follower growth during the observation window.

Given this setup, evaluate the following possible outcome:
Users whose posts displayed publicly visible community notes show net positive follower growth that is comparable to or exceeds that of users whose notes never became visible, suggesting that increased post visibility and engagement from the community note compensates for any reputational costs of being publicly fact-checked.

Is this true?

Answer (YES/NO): YES